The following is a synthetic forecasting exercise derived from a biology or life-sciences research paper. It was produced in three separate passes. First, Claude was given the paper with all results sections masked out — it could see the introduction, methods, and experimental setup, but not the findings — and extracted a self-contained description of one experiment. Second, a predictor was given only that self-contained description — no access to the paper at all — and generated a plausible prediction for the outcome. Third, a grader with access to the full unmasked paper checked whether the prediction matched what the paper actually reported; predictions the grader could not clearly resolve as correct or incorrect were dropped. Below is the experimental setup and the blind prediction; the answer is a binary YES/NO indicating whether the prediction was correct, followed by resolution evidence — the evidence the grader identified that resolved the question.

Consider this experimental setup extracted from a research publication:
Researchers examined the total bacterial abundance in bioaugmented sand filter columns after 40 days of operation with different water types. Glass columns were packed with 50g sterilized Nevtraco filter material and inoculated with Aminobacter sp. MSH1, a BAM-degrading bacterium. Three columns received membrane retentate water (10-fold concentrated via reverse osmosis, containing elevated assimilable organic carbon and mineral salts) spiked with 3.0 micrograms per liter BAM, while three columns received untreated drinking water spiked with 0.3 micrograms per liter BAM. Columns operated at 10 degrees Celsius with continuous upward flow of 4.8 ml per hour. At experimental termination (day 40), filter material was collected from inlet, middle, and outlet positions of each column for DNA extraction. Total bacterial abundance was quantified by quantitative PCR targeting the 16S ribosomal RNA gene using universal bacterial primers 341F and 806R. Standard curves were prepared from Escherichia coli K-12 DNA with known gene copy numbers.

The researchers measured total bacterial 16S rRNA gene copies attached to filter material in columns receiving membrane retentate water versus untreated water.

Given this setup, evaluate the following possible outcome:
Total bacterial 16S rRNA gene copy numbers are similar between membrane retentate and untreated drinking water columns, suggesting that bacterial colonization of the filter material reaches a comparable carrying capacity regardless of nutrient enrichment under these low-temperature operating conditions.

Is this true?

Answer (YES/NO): NO